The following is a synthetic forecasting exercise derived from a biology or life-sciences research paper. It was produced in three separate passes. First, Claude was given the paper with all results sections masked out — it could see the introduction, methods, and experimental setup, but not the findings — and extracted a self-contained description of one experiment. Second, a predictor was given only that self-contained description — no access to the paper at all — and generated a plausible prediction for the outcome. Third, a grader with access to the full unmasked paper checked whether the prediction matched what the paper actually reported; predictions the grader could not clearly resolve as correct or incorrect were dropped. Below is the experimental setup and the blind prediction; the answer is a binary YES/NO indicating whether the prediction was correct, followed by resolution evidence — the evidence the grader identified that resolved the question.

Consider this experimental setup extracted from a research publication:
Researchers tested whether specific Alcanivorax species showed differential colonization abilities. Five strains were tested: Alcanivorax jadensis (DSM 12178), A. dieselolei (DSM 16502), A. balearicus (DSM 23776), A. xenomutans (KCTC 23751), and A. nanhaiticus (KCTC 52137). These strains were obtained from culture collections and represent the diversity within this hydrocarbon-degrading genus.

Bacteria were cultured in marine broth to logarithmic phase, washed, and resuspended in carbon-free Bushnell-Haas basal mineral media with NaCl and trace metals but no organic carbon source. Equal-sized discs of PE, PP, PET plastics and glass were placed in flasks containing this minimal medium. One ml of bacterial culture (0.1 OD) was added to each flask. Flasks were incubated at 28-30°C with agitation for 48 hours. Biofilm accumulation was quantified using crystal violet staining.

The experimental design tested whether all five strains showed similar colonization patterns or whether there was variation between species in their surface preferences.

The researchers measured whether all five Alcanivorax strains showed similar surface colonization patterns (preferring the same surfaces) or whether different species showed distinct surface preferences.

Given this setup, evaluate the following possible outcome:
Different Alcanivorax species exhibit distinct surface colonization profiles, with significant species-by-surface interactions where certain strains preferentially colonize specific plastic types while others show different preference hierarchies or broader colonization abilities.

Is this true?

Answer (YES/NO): NO